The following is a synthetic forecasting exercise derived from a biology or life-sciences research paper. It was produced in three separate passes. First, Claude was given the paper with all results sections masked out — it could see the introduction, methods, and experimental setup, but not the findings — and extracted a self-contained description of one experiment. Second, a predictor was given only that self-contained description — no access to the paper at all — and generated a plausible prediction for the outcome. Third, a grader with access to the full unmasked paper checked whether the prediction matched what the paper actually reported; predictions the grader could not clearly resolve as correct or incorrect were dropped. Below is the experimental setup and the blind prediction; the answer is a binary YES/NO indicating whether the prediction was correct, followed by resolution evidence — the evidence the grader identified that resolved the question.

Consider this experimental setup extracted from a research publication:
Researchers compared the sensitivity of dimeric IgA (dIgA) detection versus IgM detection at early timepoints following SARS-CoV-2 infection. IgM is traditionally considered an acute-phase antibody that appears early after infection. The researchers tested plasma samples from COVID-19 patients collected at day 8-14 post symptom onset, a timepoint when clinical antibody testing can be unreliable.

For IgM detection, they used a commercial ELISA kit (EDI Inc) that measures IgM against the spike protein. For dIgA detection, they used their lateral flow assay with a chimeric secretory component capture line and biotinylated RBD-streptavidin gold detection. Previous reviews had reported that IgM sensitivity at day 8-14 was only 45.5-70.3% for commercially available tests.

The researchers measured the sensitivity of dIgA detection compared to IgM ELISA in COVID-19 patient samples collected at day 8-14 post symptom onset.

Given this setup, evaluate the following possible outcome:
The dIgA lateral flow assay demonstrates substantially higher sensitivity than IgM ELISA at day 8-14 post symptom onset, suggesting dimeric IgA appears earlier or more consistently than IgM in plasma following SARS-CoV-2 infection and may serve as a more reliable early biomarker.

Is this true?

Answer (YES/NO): YES